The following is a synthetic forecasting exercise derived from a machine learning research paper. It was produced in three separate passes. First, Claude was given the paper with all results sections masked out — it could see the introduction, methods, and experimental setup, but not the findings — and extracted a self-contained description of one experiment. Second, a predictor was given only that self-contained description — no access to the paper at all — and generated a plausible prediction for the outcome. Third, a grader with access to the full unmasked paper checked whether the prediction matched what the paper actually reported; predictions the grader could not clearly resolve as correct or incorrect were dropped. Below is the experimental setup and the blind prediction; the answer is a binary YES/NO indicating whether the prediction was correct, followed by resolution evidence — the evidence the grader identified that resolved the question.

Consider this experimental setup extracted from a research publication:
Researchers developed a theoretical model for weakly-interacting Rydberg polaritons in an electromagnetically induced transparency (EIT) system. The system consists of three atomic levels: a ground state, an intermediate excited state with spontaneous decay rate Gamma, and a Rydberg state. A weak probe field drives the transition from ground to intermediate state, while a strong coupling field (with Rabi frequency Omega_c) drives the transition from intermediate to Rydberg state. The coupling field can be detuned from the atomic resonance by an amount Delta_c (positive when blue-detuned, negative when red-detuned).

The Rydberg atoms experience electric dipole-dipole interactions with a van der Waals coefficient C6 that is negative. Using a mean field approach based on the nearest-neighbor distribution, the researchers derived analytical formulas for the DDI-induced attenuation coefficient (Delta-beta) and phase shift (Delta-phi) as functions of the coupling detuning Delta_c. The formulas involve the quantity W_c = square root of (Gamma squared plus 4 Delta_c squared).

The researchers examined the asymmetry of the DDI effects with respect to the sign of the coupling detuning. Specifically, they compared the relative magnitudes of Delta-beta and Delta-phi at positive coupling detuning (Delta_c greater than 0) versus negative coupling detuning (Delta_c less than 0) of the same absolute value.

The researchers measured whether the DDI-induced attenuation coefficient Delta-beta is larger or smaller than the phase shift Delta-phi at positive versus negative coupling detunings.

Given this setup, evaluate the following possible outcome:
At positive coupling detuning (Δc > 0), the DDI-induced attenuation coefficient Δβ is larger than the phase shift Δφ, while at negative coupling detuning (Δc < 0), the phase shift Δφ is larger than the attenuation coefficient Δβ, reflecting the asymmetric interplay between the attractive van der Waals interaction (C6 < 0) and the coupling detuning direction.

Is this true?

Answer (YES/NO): NO